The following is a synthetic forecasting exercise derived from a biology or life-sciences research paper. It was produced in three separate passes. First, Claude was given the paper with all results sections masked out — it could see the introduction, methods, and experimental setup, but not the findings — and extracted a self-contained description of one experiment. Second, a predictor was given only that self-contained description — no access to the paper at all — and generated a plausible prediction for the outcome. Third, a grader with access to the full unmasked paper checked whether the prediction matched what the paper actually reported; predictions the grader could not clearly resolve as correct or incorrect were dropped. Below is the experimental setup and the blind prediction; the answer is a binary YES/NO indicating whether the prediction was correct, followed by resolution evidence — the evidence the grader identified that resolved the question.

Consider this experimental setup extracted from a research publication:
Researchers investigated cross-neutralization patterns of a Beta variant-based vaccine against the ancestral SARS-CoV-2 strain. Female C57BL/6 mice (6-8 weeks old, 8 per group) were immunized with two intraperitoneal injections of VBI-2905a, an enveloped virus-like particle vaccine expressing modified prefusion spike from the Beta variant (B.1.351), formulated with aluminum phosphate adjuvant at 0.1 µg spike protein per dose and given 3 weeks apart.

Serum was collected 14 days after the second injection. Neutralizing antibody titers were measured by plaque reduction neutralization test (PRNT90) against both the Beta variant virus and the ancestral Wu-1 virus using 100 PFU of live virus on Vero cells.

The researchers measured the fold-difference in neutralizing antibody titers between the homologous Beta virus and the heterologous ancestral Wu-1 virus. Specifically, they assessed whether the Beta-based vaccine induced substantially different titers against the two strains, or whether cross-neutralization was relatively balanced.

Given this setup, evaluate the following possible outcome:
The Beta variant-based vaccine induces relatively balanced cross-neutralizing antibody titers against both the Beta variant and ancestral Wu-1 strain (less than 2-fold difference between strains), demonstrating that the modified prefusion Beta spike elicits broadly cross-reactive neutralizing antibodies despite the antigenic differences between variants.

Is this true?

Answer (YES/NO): NO